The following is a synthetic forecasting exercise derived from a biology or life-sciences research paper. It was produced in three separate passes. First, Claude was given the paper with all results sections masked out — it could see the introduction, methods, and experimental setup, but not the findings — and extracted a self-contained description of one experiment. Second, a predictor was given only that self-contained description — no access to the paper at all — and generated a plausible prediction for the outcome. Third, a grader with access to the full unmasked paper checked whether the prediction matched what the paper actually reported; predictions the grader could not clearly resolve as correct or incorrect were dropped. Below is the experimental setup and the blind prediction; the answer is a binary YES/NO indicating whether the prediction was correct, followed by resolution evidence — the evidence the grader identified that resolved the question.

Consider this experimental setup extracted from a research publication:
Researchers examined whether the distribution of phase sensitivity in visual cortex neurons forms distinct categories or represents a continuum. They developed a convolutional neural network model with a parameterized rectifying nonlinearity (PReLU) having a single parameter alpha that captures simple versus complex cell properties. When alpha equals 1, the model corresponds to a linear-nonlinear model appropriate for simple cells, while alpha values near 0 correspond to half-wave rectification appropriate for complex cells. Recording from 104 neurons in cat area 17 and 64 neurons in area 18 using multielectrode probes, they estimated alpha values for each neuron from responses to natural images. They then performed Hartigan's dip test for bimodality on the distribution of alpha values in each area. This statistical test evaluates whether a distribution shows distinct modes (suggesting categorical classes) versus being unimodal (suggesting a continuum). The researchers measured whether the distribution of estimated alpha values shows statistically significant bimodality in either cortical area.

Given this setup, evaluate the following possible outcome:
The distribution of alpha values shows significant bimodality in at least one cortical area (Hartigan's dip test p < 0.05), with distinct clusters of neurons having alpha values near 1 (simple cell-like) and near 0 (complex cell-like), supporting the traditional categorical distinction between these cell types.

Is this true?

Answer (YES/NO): NO